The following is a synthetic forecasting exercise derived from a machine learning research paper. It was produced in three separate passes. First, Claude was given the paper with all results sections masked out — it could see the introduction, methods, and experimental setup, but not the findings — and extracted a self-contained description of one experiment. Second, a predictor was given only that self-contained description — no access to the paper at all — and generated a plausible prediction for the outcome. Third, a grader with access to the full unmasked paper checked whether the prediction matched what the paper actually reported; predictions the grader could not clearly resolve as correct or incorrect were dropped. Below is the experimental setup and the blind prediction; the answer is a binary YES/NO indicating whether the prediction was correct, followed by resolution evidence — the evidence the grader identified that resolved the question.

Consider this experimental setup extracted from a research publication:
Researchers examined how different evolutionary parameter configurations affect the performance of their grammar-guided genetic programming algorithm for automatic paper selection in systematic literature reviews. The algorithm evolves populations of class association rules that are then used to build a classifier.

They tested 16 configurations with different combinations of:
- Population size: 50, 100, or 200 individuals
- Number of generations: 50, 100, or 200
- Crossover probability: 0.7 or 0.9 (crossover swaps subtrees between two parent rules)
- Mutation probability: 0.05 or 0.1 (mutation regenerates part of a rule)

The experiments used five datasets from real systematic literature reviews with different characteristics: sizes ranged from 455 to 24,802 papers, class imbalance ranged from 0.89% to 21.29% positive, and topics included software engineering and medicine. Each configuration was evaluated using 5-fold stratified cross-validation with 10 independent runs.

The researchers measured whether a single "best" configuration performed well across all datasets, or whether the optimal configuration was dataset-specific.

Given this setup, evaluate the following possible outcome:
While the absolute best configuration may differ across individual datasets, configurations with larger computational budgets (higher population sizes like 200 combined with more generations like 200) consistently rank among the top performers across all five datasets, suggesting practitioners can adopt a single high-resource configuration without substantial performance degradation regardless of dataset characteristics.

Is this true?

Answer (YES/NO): NO